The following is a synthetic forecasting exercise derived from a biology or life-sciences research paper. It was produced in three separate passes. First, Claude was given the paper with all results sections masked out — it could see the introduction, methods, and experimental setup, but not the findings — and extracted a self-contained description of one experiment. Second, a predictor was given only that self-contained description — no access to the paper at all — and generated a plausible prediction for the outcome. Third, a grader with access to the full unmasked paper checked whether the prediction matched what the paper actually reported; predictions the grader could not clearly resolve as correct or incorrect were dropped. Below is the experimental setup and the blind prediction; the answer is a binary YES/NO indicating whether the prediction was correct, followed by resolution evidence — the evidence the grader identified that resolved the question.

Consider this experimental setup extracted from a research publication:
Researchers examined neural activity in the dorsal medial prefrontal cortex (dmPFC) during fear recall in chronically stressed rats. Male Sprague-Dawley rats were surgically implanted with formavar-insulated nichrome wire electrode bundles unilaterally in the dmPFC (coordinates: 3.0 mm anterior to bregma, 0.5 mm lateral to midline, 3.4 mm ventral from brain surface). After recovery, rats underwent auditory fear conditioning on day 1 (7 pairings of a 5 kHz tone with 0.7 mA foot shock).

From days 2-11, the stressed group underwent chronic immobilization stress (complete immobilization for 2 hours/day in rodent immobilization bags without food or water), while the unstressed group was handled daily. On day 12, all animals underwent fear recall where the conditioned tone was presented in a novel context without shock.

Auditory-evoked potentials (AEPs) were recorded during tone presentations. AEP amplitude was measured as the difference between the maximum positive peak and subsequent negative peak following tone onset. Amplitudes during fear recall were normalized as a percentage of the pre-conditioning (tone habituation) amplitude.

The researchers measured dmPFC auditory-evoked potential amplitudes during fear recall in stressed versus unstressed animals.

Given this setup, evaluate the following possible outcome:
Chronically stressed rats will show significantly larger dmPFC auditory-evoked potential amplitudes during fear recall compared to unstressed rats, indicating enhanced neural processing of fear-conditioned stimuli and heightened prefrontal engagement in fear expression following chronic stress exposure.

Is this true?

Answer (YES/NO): NO